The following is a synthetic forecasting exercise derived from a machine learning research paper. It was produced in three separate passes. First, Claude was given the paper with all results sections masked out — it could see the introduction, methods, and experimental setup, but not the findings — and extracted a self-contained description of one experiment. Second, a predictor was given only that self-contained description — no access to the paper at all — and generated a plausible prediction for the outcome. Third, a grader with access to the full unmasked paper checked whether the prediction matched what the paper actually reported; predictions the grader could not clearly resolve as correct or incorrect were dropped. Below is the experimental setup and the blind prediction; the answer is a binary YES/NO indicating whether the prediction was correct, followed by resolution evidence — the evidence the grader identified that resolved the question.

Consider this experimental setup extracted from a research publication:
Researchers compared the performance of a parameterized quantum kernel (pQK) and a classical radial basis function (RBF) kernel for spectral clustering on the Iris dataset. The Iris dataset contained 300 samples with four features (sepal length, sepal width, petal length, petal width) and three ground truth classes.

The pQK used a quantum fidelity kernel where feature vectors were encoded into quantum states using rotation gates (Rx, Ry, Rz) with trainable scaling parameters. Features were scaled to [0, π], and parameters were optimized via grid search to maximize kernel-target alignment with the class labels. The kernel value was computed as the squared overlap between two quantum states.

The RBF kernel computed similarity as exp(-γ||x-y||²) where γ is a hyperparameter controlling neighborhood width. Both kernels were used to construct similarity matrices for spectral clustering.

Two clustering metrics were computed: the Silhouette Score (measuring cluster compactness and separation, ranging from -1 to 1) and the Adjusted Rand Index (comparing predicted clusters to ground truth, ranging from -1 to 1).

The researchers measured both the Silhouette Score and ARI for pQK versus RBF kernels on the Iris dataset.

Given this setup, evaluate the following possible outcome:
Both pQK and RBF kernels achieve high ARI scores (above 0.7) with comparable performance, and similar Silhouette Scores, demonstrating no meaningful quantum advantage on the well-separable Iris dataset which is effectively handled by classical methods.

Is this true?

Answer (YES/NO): NO